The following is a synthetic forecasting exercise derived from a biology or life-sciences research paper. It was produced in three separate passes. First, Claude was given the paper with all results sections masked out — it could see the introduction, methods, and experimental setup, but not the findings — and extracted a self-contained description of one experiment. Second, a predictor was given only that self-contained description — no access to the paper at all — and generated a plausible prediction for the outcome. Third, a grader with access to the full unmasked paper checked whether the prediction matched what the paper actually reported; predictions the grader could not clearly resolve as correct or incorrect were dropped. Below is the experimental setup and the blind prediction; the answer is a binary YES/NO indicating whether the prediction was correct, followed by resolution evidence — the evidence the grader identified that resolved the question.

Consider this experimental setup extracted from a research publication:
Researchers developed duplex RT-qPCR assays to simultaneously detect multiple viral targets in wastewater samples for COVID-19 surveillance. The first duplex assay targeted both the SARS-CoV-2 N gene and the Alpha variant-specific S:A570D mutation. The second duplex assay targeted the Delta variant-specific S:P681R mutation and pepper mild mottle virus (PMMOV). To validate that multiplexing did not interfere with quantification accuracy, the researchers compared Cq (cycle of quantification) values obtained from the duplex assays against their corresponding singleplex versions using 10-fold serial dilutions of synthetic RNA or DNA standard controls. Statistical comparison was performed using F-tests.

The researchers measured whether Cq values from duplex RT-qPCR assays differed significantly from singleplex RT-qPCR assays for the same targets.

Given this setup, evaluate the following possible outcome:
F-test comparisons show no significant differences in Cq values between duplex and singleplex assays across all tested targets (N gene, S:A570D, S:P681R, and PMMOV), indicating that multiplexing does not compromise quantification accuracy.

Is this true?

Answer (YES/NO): YES